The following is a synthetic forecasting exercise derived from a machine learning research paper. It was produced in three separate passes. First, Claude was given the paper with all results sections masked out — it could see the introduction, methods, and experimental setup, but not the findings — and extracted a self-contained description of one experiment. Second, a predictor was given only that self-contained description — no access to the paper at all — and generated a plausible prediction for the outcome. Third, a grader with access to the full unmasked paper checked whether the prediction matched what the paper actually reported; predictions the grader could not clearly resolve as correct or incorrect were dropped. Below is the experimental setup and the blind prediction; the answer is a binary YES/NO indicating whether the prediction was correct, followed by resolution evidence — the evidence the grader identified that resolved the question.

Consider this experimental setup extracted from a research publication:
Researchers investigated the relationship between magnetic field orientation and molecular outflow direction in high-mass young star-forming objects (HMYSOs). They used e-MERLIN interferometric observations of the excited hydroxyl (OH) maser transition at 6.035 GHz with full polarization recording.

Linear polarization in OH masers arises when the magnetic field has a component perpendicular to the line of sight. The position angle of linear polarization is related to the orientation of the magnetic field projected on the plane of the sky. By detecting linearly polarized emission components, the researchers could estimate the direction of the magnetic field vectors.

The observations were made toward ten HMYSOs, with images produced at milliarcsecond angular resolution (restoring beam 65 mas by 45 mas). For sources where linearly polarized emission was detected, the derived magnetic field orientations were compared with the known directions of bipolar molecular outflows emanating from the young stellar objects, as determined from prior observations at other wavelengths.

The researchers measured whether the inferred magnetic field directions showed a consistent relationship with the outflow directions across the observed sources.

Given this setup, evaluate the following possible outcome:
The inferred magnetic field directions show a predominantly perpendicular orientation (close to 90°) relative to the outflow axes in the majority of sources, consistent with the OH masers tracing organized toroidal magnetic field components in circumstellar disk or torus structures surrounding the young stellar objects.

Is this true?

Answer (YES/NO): NO